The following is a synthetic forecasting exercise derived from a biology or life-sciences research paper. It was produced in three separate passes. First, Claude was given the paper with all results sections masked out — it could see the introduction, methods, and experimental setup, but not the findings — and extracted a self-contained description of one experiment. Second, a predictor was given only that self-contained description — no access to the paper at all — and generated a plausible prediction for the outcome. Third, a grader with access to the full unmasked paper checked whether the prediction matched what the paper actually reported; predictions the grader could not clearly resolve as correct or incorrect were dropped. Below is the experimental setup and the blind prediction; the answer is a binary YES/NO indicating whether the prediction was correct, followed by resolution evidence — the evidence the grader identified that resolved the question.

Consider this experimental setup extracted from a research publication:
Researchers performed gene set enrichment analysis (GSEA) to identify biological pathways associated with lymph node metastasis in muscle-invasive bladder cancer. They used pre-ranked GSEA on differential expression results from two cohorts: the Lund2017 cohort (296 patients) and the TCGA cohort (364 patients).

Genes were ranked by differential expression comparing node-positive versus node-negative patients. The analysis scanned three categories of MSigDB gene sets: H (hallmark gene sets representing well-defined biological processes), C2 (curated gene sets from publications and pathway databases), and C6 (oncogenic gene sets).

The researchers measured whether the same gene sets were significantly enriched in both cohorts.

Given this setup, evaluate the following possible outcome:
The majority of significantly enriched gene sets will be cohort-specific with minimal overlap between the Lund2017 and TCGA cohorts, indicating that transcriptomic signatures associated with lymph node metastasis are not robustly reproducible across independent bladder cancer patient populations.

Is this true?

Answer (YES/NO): YES